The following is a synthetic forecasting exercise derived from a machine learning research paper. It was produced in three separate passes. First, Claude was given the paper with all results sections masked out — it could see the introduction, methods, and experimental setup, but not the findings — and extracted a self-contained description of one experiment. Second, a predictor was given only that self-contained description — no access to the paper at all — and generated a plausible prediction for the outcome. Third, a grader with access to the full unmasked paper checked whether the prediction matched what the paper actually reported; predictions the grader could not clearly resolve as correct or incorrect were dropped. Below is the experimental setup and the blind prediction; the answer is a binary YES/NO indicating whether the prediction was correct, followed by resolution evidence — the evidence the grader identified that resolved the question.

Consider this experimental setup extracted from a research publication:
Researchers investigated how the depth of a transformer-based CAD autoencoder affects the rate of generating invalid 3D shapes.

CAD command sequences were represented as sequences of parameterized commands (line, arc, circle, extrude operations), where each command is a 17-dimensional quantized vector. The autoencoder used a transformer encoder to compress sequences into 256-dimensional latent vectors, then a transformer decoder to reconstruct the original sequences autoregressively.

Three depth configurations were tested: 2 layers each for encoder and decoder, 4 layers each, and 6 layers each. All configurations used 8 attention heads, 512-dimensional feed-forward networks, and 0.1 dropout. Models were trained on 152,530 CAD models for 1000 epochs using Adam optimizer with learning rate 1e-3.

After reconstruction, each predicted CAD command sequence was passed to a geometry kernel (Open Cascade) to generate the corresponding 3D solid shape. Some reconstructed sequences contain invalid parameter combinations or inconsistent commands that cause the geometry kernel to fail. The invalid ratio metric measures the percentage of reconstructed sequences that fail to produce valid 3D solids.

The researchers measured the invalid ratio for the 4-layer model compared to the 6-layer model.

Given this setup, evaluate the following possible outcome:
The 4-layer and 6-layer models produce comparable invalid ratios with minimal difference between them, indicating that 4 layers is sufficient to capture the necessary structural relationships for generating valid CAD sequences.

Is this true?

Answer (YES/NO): NO